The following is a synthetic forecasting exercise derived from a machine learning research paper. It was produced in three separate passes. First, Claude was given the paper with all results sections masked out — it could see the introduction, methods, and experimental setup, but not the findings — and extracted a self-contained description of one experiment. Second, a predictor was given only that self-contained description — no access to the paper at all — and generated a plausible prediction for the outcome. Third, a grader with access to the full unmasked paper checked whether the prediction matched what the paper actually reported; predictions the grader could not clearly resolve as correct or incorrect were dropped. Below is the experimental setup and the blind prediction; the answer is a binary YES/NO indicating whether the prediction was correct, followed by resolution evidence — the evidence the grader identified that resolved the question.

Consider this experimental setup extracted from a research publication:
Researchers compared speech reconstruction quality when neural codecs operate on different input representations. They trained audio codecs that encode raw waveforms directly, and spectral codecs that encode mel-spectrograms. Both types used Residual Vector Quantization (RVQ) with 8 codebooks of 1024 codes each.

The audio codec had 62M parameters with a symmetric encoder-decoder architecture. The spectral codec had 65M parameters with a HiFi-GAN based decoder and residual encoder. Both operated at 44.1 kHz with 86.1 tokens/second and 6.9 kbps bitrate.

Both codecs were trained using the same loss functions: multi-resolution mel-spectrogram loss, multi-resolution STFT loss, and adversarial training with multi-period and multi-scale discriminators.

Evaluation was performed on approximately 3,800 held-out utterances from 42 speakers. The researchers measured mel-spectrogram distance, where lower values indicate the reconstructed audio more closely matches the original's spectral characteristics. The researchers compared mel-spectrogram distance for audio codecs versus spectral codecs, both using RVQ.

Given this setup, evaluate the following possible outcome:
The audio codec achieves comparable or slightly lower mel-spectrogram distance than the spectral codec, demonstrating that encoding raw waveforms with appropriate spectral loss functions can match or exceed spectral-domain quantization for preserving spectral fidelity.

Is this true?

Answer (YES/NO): NO